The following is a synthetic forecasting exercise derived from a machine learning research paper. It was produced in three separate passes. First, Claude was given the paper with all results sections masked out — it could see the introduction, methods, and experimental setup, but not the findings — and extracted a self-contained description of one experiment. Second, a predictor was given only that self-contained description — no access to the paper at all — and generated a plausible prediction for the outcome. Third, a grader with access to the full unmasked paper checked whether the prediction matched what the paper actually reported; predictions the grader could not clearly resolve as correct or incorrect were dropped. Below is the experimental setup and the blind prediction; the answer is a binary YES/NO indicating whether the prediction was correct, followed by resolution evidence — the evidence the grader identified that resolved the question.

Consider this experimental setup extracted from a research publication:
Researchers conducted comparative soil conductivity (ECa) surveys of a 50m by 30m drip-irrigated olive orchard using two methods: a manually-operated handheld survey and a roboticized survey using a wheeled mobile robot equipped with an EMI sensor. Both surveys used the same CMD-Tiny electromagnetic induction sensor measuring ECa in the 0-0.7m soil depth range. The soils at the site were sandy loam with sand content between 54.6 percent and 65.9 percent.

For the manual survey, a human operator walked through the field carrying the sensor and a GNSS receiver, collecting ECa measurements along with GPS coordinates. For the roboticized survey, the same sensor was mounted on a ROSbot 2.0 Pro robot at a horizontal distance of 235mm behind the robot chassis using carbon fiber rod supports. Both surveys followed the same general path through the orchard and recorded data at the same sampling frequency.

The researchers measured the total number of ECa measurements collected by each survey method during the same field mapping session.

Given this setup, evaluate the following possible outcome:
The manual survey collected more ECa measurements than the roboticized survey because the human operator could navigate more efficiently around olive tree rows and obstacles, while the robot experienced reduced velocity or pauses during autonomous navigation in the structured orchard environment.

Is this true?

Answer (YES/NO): NO